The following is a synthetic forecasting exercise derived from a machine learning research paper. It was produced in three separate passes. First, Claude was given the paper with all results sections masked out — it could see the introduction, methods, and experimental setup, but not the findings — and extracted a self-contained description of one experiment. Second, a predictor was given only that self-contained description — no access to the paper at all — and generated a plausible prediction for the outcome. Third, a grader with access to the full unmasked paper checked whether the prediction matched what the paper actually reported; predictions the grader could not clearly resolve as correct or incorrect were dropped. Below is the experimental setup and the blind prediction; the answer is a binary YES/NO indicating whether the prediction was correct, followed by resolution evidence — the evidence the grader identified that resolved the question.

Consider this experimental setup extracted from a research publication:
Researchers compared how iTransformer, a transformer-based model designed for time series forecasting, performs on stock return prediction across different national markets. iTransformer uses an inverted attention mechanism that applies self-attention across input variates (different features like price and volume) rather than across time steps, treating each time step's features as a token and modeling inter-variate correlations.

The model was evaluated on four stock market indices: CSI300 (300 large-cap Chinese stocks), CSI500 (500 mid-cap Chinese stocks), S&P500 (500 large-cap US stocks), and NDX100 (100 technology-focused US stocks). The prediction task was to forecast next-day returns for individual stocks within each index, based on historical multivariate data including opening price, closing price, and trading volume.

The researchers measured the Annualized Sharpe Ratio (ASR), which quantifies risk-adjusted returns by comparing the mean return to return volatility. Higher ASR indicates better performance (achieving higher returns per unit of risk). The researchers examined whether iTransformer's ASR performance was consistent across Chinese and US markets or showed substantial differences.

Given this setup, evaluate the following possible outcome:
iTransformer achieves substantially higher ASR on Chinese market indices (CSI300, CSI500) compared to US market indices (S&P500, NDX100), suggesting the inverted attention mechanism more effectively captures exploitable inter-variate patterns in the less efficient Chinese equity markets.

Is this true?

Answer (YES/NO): YES